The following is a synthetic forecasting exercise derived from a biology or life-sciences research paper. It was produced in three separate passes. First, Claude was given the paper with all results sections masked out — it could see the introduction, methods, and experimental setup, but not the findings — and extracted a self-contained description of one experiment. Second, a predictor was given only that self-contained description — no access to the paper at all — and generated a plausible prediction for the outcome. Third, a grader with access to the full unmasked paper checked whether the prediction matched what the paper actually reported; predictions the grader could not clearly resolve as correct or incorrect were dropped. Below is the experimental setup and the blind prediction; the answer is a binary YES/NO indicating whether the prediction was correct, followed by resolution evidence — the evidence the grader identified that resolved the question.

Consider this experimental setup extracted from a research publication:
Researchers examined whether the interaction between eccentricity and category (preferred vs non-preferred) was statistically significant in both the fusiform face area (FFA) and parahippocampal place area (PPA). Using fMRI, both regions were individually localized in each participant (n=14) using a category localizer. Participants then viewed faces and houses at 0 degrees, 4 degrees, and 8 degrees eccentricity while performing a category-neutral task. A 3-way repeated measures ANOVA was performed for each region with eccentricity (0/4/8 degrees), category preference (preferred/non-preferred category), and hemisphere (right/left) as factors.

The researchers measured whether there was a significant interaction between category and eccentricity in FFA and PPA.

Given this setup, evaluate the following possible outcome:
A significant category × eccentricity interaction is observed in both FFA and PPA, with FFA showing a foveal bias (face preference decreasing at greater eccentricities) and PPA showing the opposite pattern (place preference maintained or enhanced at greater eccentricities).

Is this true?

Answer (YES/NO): NO